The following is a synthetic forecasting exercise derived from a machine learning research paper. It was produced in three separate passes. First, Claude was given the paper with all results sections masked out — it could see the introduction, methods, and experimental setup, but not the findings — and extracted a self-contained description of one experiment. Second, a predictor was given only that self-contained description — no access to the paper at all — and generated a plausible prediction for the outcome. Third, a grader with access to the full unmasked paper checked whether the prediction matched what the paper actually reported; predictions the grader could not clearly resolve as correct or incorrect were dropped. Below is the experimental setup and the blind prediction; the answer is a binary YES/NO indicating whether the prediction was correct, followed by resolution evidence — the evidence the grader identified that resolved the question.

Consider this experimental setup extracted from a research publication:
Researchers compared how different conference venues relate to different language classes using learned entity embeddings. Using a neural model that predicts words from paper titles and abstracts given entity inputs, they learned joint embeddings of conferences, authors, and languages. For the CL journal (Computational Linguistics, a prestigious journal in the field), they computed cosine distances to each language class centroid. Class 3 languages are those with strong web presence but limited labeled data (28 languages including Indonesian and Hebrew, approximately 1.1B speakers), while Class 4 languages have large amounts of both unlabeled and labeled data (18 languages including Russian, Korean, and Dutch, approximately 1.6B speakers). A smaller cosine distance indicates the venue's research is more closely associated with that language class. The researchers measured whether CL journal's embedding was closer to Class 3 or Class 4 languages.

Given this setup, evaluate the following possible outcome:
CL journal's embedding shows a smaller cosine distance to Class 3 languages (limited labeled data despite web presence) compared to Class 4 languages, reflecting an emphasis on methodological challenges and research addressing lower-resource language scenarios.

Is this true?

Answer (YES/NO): NO